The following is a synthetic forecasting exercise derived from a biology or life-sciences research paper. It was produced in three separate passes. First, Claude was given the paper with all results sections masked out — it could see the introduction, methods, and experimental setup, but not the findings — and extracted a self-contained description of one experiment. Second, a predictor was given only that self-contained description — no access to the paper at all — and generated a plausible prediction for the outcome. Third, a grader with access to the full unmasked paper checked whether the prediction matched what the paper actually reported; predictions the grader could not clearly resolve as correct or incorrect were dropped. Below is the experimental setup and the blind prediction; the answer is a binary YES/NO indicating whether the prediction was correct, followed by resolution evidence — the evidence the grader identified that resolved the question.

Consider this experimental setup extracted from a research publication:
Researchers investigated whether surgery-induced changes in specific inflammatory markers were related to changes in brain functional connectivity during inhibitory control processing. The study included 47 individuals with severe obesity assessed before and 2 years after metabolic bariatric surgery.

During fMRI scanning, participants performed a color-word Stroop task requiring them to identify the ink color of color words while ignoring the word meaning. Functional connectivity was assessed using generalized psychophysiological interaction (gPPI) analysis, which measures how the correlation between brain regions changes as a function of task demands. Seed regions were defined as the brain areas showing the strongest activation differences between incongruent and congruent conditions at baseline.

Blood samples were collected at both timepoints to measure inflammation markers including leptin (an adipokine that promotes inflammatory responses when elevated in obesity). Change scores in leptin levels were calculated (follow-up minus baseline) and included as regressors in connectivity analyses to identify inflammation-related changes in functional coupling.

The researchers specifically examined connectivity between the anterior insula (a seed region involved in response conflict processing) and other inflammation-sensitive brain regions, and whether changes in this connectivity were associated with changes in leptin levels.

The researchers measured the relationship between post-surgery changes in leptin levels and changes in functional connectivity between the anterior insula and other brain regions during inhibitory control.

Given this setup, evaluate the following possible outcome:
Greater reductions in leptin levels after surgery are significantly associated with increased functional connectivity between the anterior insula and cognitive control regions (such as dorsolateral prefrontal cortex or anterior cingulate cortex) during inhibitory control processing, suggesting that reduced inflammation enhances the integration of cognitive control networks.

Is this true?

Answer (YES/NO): NO